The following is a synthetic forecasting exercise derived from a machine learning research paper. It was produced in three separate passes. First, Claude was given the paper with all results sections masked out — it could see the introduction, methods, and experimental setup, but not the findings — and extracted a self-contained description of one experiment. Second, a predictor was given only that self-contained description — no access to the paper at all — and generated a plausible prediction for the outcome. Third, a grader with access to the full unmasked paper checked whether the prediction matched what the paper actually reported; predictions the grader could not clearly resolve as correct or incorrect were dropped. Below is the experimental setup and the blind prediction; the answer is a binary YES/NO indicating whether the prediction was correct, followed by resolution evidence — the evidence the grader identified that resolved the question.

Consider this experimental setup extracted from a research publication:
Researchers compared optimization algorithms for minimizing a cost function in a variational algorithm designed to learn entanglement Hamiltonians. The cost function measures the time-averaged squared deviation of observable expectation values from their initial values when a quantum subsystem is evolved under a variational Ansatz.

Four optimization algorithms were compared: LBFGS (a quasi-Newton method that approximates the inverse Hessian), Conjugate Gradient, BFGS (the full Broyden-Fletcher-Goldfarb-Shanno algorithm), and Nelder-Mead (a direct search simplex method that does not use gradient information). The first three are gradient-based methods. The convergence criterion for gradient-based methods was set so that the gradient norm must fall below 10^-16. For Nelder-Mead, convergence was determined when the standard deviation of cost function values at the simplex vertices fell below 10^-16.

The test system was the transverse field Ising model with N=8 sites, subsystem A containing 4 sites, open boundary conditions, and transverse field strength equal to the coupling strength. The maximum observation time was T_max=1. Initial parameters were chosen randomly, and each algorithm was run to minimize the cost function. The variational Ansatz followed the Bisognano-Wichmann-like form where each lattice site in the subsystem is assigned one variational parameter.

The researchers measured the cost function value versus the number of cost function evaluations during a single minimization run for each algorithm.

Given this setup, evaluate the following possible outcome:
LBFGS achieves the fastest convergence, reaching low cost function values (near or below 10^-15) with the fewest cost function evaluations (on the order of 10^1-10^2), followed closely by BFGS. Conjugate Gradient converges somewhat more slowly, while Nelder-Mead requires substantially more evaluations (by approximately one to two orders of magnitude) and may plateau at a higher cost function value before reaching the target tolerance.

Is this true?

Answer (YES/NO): NO